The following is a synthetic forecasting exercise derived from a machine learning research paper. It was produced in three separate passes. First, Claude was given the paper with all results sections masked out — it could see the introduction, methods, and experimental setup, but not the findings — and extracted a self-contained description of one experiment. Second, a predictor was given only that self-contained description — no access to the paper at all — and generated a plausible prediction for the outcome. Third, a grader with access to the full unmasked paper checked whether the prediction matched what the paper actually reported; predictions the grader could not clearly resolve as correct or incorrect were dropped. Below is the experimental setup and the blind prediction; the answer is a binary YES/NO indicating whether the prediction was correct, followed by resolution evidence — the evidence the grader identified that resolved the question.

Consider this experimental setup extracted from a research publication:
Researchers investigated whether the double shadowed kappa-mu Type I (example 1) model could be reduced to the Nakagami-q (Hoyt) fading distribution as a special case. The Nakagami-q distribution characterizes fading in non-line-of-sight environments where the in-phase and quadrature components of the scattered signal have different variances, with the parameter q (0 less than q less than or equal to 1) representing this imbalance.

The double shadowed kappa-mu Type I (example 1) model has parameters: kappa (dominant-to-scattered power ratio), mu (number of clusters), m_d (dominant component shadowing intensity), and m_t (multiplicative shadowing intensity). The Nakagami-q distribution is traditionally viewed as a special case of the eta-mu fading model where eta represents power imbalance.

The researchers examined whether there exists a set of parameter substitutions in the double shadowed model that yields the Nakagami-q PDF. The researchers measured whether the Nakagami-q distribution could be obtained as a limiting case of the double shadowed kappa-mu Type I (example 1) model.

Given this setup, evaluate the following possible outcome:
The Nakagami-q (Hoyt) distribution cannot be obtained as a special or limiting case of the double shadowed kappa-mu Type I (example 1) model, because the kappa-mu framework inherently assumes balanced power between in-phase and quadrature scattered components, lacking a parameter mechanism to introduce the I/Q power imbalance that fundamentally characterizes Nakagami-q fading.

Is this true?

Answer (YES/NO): NO